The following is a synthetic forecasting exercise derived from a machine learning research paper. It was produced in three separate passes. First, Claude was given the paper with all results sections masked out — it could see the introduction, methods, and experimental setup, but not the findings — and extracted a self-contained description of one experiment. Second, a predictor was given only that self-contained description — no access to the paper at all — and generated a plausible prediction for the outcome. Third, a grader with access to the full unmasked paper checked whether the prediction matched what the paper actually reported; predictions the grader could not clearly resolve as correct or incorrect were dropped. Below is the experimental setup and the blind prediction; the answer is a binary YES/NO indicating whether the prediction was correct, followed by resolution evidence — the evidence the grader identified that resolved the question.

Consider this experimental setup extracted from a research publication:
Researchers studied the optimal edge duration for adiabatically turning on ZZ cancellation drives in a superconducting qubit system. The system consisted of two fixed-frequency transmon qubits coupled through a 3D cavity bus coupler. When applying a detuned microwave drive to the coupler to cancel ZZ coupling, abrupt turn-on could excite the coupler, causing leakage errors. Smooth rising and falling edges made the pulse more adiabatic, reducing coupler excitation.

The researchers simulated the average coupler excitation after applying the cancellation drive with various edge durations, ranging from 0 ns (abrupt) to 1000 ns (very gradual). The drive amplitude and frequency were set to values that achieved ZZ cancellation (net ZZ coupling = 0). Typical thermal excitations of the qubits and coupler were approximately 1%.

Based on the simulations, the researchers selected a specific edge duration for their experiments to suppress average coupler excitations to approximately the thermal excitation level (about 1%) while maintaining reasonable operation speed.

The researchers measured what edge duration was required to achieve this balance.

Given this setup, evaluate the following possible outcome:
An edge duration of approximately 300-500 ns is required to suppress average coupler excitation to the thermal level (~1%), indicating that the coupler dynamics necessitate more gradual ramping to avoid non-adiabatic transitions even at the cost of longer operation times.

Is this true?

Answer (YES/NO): YES